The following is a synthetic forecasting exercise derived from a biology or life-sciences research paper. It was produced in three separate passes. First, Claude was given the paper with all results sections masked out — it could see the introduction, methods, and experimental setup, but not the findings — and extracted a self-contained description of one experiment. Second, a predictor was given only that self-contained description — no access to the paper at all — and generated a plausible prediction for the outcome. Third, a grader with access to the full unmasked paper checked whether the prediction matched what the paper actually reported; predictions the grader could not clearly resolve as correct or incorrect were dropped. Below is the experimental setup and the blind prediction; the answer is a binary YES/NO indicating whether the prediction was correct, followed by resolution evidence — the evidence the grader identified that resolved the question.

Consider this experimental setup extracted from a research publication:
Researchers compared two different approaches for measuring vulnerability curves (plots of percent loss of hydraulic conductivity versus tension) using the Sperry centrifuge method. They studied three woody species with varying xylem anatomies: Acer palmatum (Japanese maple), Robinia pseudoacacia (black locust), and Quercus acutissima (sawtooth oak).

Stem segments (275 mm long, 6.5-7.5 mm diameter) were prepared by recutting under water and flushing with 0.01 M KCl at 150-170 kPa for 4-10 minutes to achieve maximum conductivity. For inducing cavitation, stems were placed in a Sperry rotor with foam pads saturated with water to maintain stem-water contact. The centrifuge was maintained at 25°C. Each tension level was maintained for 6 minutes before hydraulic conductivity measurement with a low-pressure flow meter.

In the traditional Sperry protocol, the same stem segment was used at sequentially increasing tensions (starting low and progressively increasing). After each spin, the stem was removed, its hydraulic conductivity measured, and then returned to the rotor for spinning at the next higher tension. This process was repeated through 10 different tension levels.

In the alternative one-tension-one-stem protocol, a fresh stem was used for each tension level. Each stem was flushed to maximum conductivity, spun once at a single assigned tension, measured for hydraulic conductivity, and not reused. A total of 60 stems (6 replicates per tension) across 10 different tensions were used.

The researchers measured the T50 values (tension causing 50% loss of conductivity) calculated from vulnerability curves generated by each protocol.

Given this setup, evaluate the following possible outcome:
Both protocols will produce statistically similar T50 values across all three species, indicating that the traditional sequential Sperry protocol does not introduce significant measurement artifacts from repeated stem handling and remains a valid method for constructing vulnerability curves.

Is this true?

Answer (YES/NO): NO